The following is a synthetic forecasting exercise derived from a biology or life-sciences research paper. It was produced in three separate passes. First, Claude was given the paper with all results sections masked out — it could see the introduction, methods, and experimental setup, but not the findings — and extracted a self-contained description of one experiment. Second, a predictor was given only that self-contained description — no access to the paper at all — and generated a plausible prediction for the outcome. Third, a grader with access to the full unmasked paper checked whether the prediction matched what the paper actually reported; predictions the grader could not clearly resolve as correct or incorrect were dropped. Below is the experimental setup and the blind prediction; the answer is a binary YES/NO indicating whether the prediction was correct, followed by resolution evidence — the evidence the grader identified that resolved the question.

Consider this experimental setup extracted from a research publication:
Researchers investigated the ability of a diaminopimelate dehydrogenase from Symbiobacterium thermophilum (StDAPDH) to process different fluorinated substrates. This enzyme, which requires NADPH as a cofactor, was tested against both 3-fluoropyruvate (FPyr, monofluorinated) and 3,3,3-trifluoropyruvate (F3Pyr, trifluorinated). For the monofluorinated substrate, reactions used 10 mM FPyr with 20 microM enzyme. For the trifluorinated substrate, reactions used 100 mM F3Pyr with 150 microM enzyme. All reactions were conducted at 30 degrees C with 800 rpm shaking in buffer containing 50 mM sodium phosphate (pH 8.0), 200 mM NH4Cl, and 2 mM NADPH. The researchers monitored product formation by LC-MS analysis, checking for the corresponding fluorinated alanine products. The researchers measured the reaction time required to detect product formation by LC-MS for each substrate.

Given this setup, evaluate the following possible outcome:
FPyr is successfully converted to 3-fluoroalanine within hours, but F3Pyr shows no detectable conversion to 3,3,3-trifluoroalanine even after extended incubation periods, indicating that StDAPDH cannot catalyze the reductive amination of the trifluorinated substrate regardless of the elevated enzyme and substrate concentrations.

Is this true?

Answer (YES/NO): NO